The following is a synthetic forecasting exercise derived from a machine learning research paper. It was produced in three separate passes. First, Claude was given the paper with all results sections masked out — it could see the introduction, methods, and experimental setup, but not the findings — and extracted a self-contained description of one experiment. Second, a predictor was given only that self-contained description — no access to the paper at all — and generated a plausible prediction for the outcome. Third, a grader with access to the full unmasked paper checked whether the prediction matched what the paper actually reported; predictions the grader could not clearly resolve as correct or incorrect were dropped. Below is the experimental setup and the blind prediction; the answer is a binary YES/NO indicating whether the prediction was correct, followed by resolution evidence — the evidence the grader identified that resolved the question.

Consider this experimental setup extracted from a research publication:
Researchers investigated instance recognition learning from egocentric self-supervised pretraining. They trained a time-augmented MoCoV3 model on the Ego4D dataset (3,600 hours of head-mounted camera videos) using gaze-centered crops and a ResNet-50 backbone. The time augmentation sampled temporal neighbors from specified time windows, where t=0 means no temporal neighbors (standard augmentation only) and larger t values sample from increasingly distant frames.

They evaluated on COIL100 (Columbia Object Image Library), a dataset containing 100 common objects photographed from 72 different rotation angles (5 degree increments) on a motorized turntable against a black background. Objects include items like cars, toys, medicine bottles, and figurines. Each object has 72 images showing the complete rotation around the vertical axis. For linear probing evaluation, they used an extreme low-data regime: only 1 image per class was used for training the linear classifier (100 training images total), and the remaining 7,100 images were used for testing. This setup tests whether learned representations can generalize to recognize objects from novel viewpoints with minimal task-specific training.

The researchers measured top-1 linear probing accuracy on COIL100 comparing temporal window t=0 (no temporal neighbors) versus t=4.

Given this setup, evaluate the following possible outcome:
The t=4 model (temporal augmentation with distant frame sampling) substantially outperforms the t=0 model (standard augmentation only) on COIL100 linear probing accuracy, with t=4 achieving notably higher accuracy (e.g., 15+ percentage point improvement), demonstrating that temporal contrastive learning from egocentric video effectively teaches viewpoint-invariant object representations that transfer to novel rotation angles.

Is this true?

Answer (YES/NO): NO